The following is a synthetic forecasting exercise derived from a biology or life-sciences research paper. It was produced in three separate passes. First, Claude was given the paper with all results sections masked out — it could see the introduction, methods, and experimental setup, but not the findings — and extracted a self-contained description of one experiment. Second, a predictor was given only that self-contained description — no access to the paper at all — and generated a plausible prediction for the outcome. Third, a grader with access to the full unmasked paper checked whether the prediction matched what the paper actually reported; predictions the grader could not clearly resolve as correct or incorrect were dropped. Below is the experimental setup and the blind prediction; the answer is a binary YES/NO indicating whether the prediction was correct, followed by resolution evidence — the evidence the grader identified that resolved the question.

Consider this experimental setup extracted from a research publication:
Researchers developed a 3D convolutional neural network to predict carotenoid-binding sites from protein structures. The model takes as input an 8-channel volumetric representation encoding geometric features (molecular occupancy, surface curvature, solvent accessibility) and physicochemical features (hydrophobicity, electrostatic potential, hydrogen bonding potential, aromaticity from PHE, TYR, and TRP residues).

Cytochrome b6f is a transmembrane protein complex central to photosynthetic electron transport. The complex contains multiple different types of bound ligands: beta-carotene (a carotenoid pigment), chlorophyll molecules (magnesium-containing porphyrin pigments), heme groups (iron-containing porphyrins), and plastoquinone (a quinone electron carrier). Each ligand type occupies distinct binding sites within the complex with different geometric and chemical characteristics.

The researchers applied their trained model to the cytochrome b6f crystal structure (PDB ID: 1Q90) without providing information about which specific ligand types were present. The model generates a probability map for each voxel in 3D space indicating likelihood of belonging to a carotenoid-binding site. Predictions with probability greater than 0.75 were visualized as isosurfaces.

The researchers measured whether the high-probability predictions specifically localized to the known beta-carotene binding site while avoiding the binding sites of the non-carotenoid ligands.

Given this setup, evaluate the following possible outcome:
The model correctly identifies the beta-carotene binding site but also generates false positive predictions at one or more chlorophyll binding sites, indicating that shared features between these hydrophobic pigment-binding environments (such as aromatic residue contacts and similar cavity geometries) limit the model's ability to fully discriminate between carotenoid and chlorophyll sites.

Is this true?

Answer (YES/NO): NO